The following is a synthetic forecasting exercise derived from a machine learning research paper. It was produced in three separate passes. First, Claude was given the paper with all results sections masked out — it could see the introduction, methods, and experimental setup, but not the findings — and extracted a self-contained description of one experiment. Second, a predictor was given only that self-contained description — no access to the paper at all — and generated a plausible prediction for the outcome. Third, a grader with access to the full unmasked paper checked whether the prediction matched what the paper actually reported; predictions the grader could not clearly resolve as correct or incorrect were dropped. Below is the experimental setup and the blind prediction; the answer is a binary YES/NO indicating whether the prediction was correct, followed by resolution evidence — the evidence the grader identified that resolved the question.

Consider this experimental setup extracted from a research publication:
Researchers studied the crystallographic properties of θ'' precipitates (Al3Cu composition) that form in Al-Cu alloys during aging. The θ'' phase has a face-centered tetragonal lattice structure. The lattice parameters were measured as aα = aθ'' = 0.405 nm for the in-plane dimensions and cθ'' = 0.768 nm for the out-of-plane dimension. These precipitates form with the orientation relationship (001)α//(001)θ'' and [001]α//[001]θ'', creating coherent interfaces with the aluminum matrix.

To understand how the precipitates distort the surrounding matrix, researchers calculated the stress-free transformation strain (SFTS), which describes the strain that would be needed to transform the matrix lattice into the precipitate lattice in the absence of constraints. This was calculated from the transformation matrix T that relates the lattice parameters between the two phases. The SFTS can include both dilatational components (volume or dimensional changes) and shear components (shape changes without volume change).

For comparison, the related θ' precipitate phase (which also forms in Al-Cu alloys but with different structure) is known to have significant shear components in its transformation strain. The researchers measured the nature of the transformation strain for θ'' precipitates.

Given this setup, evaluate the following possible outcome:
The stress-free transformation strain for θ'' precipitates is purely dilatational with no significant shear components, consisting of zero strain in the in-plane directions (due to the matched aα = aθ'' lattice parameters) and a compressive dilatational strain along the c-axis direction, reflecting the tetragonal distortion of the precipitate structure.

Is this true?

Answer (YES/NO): YES